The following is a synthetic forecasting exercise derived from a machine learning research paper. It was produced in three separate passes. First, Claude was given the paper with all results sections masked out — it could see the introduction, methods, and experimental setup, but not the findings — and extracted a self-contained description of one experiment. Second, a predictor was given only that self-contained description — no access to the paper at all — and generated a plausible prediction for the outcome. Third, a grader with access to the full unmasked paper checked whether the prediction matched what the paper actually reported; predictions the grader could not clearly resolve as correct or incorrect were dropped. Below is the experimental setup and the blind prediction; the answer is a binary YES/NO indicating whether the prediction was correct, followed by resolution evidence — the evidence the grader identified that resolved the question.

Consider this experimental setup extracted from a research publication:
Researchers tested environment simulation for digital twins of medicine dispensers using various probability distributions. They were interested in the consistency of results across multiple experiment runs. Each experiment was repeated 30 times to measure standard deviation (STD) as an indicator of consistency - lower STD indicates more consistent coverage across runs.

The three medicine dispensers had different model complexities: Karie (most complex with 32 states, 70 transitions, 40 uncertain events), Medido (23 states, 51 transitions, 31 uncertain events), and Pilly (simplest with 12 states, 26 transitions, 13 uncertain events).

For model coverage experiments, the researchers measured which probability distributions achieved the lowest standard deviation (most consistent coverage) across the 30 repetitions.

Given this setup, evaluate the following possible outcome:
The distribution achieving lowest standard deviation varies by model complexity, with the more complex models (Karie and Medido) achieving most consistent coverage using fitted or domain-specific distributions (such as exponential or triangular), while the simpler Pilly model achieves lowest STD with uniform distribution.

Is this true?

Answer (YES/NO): NO